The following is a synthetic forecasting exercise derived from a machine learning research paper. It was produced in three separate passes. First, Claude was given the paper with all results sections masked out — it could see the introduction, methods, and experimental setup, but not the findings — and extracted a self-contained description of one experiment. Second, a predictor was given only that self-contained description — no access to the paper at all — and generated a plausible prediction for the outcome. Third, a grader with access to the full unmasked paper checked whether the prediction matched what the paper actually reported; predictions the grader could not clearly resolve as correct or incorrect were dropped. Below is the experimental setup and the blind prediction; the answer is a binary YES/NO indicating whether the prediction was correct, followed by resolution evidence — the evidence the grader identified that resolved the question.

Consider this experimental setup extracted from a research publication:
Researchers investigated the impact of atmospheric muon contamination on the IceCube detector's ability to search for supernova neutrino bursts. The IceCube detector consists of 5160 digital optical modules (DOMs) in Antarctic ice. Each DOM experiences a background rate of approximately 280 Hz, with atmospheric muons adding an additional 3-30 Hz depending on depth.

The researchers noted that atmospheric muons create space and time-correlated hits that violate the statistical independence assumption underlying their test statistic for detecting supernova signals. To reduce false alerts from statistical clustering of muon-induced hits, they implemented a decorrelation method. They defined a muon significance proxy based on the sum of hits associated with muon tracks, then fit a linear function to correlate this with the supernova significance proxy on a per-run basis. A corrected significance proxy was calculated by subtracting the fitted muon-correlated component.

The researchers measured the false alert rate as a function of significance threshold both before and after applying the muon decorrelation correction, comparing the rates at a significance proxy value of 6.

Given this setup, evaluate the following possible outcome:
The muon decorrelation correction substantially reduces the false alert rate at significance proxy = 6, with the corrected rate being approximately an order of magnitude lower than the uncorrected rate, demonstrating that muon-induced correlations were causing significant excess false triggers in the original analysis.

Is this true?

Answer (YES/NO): NO